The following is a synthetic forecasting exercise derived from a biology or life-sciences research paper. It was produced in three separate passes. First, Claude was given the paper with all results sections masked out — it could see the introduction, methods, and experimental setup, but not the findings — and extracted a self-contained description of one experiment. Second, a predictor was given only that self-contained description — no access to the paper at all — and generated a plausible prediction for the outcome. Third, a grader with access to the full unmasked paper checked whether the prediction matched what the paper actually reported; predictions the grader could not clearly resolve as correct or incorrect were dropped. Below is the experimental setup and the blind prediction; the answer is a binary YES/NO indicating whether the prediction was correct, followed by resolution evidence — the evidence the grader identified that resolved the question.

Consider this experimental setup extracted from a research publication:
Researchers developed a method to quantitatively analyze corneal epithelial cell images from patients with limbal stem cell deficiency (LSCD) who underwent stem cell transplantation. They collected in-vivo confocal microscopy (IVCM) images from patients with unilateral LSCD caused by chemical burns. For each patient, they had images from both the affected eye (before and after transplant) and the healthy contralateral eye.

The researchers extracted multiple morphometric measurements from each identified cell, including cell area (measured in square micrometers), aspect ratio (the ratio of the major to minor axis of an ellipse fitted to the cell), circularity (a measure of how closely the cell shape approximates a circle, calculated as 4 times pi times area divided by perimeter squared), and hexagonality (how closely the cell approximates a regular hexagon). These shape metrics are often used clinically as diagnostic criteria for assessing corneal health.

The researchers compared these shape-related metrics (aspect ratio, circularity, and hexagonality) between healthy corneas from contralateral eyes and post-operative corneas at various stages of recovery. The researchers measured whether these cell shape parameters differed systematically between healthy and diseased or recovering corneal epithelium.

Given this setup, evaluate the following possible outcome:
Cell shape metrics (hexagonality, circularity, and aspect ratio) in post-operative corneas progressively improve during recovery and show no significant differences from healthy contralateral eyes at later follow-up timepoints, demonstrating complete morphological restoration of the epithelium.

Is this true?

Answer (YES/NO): NO